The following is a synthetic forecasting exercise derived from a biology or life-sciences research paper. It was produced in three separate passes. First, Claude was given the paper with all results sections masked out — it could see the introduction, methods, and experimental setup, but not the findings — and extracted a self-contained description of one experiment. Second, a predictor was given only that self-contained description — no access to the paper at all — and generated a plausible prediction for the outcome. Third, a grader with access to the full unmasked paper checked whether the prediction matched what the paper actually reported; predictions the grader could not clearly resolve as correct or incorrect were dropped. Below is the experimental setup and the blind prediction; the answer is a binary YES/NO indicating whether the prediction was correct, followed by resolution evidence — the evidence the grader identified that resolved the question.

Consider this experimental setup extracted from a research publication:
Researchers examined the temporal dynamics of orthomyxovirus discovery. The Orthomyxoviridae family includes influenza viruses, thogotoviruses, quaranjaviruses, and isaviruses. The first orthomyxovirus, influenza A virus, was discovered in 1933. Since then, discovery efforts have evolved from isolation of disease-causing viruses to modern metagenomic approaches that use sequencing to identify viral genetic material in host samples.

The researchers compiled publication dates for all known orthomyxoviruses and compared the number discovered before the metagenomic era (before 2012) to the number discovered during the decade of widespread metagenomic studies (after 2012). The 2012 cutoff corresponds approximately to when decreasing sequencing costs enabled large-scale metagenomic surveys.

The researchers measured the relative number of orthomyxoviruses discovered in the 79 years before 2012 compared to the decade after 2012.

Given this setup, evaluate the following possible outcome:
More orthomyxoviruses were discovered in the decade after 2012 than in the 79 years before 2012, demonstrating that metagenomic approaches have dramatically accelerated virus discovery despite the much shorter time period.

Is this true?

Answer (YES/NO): YES